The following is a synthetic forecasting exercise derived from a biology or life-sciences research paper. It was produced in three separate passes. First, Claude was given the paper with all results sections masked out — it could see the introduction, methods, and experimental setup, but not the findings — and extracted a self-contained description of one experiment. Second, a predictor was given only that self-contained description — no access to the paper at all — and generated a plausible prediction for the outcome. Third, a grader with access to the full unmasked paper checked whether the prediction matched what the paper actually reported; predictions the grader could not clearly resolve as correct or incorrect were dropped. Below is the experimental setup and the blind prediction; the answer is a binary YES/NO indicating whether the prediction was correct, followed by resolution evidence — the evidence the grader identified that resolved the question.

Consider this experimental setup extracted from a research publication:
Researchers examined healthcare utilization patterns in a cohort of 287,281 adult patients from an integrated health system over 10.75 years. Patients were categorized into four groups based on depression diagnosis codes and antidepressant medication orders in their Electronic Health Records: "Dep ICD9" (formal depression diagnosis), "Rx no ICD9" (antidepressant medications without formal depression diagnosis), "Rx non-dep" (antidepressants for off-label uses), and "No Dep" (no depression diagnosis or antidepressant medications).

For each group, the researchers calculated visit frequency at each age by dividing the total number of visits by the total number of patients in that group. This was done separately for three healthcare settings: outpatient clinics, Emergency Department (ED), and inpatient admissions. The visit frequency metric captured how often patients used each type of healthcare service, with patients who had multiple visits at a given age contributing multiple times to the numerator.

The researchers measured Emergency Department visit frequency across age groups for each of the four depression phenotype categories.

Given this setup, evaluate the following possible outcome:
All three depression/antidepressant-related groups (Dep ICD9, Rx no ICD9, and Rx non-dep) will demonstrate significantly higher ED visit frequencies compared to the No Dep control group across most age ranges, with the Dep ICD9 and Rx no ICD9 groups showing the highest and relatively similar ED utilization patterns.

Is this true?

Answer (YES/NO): NO